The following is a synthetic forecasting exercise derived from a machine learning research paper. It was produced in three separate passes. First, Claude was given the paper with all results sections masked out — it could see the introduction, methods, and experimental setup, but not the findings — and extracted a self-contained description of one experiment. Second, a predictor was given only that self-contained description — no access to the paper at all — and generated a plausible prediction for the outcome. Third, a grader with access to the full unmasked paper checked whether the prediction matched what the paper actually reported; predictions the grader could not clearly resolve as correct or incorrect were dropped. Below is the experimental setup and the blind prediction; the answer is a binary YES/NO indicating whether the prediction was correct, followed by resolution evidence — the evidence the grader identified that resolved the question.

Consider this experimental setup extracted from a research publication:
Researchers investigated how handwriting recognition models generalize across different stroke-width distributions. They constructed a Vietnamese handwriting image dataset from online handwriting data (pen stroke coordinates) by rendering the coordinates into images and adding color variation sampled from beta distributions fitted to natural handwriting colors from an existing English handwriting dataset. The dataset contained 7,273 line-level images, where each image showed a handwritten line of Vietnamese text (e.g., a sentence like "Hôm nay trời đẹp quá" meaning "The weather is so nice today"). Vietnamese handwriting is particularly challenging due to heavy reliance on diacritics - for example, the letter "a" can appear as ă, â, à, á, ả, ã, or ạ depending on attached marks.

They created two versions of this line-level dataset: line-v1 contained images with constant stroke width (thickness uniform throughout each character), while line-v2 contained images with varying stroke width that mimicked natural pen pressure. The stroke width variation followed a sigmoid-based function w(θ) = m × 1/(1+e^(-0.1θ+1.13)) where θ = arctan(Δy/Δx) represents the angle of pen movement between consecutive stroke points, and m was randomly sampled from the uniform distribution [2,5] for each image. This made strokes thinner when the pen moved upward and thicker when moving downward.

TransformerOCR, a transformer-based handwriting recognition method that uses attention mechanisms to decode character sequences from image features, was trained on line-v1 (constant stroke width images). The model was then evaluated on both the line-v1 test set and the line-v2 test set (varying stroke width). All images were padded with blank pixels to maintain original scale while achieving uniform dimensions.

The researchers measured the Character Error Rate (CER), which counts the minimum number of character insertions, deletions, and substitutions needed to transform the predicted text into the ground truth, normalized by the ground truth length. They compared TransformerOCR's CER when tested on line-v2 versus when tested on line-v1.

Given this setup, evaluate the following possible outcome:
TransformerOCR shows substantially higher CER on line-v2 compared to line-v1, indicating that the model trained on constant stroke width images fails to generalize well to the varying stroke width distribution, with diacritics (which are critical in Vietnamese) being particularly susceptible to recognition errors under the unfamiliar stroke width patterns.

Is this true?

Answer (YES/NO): NO